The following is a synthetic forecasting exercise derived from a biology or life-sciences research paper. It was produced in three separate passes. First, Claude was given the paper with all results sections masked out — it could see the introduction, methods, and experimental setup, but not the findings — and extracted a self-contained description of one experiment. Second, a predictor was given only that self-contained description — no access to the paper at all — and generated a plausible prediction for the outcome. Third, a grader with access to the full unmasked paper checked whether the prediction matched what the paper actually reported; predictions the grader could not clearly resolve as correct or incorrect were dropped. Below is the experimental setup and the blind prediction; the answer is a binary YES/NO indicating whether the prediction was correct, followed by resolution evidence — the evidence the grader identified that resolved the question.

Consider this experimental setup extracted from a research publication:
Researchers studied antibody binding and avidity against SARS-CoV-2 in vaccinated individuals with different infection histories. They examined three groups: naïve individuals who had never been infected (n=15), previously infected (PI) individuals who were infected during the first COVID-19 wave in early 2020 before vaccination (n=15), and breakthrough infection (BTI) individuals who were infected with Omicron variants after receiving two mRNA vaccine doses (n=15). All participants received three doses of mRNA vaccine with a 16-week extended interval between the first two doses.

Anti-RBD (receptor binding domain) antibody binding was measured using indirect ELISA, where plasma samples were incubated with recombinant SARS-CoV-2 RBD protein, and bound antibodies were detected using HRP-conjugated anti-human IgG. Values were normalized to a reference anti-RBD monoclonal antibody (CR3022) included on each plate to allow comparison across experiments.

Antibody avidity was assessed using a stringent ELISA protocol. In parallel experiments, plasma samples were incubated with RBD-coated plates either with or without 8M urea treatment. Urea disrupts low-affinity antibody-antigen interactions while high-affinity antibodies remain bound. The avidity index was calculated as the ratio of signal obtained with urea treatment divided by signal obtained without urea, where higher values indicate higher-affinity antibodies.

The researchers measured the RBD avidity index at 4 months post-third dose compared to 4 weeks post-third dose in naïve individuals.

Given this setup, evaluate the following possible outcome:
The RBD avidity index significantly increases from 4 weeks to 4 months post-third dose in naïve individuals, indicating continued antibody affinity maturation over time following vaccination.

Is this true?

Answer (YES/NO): NO